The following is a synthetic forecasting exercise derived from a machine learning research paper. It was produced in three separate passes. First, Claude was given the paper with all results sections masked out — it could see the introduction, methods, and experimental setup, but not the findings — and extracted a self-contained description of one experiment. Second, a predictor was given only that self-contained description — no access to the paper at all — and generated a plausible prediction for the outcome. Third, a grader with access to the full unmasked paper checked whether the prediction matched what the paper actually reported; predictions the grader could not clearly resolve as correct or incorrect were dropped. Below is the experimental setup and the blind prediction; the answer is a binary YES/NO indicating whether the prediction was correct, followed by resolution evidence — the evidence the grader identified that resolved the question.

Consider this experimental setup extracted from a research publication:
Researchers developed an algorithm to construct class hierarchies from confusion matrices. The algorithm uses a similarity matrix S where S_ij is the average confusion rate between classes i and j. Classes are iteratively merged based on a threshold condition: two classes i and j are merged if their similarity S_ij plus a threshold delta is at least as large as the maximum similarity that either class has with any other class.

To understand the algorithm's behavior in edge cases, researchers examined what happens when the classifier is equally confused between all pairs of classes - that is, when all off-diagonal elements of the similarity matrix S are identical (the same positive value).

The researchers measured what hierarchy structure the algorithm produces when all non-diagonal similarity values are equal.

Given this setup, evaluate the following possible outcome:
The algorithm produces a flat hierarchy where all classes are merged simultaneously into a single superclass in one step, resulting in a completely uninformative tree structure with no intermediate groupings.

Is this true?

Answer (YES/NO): YES